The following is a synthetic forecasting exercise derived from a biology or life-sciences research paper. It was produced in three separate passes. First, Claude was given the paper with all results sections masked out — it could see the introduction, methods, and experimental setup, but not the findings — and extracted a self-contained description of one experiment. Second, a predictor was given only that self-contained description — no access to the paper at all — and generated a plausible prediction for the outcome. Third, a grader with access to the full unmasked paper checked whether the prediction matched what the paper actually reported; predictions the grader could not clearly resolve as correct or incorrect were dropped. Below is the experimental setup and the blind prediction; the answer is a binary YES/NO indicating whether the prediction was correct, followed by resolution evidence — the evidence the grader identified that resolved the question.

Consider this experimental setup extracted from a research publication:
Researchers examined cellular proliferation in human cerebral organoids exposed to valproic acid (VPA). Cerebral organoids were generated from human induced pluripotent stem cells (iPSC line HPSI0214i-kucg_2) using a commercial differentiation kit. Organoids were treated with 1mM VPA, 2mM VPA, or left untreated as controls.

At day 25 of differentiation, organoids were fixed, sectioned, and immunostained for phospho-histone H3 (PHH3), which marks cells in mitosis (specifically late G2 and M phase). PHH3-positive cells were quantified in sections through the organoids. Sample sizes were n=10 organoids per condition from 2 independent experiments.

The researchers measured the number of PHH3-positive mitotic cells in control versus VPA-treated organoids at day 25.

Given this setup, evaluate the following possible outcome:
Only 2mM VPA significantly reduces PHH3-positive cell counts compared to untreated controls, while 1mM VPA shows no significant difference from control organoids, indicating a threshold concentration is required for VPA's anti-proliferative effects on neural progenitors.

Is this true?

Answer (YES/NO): NO